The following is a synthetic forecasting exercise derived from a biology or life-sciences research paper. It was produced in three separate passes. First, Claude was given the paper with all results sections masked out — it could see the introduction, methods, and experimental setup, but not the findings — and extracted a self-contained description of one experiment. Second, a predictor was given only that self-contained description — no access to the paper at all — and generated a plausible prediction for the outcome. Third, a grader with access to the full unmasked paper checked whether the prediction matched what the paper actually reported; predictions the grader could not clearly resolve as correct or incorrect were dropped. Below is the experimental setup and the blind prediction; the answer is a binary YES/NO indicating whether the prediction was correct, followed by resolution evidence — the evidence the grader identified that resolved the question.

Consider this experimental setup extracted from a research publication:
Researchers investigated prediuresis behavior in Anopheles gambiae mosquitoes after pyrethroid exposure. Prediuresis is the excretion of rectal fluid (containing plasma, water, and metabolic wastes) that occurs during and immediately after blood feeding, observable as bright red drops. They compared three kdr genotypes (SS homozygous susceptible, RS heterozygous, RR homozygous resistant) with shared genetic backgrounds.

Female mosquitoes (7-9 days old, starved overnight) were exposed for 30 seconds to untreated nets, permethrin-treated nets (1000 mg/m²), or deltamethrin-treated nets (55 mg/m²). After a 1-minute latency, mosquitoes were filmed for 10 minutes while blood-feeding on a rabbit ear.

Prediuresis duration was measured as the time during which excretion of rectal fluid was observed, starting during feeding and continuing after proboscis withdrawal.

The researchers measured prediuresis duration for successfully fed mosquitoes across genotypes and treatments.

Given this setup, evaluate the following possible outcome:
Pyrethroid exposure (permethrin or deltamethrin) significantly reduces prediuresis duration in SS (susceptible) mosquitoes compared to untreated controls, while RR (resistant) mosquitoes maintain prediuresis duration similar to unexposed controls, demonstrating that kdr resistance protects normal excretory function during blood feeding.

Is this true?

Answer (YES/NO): NO